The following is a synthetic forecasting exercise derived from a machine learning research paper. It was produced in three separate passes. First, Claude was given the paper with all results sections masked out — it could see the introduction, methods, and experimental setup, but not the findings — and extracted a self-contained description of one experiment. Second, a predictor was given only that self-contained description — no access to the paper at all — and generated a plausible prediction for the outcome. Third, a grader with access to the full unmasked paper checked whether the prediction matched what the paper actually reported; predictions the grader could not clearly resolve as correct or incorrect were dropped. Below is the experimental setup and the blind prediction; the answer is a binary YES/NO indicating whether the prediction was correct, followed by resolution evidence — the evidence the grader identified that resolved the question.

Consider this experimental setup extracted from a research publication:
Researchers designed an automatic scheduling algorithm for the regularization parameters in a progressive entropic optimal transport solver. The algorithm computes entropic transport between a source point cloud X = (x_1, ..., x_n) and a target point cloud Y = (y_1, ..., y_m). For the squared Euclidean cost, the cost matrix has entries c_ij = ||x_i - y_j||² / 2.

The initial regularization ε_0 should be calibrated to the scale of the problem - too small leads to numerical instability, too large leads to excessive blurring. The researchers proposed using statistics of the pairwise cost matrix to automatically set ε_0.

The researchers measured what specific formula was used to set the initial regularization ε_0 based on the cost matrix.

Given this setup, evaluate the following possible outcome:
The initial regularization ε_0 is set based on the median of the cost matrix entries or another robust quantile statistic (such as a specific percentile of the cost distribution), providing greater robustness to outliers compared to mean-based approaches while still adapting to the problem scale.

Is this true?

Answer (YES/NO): NO